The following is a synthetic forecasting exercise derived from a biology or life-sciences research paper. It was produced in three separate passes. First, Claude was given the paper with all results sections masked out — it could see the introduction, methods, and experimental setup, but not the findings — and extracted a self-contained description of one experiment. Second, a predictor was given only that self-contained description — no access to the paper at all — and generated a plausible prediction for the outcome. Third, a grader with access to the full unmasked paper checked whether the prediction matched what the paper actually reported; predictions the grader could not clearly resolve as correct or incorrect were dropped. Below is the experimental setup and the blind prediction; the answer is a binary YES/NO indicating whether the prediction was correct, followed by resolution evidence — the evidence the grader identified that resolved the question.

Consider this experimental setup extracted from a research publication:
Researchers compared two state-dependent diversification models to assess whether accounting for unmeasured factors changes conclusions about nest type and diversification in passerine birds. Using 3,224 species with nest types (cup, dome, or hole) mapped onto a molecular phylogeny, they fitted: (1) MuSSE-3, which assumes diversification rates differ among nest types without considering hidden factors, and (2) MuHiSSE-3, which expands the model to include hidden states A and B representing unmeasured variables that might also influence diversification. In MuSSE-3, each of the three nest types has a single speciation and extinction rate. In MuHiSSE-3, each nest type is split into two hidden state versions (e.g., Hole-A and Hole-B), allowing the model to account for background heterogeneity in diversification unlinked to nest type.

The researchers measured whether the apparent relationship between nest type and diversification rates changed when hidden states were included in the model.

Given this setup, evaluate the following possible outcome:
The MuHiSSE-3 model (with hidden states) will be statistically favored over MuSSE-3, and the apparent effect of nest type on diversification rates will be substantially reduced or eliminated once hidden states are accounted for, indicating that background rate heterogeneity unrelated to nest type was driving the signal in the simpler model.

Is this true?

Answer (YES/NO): YES